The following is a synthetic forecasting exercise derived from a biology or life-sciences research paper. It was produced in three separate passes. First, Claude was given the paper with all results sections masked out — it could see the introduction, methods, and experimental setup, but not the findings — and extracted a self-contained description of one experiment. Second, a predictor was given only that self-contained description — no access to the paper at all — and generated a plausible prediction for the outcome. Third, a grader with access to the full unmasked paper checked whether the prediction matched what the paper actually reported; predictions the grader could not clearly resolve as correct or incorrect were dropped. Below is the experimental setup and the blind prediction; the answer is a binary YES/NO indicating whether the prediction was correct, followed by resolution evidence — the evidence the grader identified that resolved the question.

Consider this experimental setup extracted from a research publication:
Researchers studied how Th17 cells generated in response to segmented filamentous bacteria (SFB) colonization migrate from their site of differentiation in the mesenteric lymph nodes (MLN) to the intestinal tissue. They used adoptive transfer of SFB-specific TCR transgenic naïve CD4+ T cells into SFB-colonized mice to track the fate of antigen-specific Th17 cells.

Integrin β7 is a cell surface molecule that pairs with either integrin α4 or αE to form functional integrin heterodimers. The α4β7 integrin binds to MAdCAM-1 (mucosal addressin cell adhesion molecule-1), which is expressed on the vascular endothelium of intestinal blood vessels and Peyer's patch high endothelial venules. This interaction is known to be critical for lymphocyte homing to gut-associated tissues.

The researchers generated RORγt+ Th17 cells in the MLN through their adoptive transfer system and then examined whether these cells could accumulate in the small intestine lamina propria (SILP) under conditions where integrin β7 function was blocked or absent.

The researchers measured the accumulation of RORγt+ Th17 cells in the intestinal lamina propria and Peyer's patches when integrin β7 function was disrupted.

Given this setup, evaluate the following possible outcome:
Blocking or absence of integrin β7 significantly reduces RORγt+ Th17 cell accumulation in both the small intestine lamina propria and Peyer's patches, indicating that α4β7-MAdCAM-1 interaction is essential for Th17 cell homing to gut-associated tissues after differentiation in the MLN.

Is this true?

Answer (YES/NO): YES